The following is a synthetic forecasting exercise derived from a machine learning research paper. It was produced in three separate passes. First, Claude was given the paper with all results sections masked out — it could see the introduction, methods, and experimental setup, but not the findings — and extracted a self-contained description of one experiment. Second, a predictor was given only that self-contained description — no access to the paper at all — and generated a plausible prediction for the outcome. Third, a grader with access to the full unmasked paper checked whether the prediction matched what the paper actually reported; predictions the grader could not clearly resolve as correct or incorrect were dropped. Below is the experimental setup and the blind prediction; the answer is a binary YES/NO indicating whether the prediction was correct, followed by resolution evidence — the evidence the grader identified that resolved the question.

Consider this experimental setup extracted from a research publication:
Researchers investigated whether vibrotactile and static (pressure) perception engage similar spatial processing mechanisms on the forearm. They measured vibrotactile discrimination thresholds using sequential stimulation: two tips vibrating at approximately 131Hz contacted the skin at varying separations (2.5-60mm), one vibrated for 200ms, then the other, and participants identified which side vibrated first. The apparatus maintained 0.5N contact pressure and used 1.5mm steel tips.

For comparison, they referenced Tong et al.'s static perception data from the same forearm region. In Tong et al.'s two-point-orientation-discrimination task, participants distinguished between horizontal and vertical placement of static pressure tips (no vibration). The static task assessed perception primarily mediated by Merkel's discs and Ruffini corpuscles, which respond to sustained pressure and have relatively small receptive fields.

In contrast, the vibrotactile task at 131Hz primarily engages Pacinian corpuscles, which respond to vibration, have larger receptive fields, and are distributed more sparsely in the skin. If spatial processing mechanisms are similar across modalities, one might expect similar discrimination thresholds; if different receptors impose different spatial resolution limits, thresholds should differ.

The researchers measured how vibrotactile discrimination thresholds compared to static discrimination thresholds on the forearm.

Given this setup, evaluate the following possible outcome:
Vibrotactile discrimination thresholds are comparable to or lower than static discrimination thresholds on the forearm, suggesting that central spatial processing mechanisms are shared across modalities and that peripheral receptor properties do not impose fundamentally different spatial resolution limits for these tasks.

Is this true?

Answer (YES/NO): NO